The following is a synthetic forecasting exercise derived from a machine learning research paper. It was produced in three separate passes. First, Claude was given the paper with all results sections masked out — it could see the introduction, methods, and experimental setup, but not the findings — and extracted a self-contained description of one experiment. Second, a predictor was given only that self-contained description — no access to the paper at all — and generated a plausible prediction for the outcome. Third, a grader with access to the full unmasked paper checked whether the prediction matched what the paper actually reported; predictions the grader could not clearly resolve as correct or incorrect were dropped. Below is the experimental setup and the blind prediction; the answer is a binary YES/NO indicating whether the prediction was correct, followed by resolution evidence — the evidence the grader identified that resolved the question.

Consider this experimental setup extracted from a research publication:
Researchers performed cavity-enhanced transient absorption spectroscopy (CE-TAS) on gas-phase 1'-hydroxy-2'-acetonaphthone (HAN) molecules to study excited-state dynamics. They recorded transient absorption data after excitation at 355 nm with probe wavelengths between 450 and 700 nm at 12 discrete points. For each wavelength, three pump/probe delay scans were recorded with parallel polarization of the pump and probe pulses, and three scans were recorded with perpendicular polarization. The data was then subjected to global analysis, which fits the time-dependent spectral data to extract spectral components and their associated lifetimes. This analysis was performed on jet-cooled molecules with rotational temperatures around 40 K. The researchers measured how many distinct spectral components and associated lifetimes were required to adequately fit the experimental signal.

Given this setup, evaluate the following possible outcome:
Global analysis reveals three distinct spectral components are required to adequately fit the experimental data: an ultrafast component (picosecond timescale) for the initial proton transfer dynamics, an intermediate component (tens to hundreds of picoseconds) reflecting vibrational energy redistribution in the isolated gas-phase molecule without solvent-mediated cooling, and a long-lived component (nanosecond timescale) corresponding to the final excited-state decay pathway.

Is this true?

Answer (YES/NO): NO